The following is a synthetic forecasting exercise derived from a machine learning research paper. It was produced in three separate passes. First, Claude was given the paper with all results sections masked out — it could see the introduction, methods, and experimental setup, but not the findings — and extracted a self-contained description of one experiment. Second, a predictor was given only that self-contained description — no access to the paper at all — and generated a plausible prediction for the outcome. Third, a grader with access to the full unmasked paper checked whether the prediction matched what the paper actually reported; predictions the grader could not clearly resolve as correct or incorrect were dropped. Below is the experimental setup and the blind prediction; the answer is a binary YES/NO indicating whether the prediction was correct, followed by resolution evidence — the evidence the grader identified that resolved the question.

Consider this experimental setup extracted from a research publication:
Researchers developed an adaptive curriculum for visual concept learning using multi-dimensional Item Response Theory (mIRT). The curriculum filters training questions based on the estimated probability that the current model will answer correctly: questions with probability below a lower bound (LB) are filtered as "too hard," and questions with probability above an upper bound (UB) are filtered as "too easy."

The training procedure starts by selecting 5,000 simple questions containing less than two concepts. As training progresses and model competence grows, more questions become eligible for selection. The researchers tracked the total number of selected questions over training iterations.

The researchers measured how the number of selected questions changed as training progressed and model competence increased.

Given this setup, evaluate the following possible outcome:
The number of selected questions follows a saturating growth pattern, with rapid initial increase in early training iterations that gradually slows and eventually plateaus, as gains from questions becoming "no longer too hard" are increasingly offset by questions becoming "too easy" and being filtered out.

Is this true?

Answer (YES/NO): NO